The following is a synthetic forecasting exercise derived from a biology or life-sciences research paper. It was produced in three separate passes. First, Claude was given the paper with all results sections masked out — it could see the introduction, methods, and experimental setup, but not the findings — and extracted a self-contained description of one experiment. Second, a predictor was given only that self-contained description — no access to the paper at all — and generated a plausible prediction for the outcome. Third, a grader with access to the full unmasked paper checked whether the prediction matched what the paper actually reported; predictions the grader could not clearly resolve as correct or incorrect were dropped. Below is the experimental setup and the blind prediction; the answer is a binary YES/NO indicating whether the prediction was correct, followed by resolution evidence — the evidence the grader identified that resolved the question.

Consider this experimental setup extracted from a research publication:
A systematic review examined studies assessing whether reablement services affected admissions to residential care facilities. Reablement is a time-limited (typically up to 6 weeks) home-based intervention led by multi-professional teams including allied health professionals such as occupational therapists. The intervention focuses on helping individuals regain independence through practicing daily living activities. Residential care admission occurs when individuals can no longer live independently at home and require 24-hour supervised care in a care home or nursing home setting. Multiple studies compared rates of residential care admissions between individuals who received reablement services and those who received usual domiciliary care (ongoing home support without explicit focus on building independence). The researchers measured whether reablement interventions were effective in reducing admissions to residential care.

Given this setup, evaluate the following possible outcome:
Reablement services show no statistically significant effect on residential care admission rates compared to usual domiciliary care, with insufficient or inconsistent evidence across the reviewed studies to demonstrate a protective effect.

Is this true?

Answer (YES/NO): YES